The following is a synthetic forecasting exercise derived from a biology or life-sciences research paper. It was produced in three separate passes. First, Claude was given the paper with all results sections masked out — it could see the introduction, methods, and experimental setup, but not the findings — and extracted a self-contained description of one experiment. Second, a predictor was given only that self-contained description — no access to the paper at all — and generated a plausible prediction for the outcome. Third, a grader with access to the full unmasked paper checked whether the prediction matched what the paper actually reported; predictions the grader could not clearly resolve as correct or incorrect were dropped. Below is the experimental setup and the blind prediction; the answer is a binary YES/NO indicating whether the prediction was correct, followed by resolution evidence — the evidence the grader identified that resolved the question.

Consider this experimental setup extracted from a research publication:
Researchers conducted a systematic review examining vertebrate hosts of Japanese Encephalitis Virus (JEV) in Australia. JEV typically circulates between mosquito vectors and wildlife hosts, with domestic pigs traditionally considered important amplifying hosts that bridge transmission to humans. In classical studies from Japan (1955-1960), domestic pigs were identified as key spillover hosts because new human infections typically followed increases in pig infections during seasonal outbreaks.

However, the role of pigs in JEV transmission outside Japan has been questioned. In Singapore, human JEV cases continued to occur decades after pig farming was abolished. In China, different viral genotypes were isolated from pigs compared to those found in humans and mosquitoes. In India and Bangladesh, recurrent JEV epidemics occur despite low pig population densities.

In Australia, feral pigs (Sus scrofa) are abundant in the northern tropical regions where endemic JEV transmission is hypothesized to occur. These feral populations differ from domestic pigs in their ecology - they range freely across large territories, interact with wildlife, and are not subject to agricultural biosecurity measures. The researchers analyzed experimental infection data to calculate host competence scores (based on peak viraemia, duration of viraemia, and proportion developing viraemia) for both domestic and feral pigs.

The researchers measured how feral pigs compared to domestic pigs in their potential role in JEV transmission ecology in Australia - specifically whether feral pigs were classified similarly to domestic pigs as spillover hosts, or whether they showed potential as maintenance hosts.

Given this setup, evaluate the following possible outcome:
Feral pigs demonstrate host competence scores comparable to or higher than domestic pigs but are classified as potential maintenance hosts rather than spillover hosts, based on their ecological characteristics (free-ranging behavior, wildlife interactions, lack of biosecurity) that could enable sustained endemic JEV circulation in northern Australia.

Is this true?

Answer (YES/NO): NO